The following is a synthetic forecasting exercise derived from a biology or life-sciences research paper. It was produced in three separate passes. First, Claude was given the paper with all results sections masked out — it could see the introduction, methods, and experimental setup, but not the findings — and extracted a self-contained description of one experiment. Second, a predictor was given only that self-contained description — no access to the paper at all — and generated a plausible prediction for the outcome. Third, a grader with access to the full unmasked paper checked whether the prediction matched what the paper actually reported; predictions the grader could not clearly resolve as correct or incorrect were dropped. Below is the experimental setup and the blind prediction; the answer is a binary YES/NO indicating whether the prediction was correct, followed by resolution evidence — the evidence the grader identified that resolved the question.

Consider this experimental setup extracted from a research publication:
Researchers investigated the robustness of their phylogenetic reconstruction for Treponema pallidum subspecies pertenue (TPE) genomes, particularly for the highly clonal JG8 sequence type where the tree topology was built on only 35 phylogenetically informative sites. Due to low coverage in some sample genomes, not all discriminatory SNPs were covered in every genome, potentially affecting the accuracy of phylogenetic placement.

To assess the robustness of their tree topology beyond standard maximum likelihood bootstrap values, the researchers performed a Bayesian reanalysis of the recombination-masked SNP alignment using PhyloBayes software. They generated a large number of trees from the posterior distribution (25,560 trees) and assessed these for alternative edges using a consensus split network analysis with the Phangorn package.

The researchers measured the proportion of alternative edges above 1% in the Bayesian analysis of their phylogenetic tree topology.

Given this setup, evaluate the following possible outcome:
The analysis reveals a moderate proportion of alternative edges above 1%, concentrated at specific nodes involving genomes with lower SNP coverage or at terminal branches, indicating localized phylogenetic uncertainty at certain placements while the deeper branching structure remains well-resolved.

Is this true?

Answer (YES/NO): NO